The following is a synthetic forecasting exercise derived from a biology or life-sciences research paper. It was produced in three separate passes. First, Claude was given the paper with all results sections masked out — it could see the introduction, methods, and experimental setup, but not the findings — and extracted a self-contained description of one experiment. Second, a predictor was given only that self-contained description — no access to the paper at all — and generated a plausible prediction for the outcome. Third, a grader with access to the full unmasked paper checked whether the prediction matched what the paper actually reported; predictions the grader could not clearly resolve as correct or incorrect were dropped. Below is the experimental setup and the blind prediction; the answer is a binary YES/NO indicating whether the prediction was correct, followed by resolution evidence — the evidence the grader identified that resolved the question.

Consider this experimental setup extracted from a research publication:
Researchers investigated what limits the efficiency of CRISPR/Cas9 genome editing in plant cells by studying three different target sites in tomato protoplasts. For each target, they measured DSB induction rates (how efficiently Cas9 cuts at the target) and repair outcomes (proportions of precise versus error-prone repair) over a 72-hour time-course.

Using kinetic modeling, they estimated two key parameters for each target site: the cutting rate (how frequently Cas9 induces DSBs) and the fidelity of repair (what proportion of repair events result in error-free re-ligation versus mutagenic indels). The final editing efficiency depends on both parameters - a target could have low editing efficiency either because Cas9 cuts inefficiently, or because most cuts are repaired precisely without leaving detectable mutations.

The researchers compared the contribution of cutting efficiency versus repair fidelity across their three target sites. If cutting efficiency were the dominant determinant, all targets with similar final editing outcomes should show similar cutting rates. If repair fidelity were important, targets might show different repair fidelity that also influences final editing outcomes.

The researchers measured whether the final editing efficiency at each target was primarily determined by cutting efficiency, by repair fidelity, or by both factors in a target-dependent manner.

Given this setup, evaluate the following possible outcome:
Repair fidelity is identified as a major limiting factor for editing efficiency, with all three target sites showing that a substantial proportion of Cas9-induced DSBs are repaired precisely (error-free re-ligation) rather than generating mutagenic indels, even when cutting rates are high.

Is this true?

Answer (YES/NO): YES